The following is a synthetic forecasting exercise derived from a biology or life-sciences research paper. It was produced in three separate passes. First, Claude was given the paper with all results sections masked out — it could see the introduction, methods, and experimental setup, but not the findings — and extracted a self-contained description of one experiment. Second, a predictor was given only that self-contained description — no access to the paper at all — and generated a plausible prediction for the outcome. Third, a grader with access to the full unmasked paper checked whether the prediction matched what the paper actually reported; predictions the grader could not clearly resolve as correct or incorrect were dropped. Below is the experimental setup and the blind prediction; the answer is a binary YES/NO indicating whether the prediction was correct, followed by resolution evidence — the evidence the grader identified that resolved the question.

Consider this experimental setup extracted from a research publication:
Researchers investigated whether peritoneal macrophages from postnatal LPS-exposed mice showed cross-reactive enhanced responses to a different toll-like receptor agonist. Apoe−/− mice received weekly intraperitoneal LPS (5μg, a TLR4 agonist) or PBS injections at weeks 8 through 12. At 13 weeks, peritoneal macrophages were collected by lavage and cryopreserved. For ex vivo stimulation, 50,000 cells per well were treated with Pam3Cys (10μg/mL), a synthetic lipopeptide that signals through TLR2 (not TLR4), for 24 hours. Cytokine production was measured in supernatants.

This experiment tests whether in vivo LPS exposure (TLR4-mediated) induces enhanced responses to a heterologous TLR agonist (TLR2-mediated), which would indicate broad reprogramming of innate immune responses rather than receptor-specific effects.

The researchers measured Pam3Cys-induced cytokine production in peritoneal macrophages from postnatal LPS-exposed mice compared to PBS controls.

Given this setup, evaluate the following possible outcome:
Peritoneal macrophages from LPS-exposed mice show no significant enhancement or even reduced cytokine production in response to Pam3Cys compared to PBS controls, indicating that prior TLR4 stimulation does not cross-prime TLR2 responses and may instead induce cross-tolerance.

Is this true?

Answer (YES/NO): NO